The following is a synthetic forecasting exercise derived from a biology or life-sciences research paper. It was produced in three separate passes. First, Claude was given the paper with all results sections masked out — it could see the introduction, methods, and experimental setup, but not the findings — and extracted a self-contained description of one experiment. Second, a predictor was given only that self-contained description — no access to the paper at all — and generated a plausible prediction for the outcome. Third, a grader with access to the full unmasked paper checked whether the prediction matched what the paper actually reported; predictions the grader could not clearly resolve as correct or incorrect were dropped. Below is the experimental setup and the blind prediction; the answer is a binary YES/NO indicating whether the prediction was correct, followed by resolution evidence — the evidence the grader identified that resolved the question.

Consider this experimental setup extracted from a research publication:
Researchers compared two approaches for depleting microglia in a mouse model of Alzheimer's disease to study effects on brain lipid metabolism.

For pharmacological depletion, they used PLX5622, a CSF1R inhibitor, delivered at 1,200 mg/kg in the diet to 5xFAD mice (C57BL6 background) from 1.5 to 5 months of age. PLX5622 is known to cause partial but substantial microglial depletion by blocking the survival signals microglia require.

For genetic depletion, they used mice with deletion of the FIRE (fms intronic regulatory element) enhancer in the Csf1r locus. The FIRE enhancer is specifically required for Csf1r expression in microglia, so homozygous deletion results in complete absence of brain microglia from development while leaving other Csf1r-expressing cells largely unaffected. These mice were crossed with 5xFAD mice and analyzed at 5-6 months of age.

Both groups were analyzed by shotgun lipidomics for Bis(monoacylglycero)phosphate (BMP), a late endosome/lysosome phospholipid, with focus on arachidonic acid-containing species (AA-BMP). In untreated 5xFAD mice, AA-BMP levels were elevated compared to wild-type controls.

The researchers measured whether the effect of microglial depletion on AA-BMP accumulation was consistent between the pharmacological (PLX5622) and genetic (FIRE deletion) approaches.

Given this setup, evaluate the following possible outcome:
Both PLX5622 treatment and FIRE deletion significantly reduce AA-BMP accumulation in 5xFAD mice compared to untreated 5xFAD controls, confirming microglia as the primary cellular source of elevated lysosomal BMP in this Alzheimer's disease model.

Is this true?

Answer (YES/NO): YES